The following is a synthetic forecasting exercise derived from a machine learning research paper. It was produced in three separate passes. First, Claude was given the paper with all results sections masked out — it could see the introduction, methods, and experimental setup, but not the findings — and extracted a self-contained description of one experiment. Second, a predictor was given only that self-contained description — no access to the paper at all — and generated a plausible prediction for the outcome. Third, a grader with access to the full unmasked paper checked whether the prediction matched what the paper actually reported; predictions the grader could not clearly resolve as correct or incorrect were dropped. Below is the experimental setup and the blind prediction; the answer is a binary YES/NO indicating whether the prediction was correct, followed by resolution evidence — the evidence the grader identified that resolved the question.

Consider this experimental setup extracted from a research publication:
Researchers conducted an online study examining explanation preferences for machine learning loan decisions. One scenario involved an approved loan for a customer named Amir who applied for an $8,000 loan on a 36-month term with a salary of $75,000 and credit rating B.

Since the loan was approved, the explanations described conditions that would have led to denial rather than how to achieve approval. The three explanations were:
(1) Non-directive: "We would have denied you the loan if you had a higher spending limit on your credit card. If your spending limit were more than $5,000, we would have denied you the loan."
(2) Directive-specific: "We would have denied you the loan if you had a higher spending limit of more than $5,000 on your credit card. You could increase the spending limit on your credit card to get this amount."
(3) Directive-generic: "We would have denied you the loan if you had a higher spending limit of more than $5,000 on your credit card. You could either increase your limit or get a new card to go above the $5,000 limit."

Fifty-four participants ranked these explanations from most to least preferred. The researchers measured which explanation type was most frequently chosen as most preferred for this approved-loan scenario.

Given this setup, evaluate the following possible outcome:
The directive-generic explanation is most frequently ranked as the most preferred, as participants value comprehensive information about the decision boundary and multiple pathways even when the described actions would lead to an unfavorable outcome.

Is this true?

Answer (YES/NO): NO